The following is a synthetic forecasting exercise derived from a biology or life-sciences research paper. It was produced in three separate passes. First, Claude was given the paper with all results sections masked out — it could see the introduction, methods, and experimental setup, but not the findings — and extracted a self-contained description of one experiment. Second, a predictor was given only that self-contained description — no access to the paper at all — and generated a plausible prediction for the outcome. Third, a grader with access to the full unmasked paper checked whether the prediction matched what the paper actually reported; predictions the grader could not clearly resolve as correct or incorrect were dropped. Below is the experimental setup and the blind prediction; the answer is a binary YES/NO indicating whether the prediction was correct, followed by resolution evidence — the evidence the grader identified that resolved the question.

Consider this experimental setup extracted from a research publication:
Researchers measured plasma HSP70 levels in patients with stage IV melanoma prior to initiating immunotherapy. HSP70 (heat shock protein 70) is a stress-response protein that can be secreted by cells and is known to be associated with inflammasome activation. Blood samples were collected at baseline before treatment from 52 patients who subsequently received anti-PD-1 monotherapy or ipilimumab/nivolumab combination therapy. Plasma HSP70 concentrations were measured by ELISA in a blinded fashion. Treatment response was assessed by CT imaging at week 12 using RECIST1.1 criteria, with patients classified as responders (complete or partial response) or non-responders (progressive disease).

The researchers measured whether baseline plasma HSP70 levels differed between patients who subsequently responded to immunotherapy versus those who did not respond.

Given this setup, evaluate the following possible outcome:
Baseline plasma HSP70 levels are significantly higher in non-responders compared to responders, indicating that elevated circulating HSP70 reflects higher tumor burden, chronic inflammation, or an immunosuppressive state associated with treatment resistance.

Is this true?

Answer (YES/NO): YES